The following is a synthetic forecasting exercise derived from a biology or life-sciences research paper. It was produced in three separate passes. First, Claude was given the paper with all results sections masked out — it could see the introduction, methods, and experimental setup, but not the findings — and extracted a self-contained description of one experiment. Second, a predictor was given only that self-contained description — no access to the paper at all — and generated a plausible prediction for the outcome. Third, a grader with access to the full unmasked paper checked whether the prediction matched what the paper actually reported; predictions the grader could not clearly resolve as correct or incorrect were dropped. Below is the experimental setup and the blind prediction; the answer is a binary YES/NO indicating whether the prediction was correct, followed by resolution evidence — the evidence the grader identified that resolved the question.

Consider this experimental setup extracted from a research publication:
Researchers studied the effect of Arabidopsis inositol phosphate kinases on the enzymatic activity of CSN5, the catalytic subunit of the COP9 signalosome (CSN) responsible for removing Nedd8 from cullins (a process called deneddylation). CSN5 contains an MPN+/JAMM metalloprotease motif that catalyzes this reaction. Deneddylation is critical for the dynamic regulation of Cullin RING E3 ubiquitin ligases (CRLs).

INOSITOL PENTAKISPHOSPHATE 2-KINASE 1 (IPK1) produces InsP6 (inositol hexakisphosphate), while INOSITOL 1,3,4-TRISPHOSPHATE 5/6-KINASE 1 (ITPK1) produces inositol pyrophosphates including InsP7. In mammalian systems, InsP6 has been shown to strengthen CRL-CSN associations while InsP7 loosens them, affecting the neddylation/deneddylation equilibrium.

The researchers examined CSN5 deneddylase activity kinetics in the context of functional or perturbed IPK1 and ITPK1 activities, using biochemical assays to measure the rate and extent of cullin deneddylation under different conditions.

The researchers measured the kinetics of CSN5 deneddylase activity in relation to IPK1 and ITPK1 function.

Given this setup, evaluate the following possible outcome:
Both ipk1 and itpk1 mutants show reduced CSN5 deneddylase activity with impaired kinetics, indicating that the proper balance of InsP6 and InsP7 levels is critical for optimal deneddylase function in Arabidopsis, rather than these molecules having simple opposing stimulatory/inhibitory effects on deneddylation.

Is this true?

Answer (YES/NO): YES